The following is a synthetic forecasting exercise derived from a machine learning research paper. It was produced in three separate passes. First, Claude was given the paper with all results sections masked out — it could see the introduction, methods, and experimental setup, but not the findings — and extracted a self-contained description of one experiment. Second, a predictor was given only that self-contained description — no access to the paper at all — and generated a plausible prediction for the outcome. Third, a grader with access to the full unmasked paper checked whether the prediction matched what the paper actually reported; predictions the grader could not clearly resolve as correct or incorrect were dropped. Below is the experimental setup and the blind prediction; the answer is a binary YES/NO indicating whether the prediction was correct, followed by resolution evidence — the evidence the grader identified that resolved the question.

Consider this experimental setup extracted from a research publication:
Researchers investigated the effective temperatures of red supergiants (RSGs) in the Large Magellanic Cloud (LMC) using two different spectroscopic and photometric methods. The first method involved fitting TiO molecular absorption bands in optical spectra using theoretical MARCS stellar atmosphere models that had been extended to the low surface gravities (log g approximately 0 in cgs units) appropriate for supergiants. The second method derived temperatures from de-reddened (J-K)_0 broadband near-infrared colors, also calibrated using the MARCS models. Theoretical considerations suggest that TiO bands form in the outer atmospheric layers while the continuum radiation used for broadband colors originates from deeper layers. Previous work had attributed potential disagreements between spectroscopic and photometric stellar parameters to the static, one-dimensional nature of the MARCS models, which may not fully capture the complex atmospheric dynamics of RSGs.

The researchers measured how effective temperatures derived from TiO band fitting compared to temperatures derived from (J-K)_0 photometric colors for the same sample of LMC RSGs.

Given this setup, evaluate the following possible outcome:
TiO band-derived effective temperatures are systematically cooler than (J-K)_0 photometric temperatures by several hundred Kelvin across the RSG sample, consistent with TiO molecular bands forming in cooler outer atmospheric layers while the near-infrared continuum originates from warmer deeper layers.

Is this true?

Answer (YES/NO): NO